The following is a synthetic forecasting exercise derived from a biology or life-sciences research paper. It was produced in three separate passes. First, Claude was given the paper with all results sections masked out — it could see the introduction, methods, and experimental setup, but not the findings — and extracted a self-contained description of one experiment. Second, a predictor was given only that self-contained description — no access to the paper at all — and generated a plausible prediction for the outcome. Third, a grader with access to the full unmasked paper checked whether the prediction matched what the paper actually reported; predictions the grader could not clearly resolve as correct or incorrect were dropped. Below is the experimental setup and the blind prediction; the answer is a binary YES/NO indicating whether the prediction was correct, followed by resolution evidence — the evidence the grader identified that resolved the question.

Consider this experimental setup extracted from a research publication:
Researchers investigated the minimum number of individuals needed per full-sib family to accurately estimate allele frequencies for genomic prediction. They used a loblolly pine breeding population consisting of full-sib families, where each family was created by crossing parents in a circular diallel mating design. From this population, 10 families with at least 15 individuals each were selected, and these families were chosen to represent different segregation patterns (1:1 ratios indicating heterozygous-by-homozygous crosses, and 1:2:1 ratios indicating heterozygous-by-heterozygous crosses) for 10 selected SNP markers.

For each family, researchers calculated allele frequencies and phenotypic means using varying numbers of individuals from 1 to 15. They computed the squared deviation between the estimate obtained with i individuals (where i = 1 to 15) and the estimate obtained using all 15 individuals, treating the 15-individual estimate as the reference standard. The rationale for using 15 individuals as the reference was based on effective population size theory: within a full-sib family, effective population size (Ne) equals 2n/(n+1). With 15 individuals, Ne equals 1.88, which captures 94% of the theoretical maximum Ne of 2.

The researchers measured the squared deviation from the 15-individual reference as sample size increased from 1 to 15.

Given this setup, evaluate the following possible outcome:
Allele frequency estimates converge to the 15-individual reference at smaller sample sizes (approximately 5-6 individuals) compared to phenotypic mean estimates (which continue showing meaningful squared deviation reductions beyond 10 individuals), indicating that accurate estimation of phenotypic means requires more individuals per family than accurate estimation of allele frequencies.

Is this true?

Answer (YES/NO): NO